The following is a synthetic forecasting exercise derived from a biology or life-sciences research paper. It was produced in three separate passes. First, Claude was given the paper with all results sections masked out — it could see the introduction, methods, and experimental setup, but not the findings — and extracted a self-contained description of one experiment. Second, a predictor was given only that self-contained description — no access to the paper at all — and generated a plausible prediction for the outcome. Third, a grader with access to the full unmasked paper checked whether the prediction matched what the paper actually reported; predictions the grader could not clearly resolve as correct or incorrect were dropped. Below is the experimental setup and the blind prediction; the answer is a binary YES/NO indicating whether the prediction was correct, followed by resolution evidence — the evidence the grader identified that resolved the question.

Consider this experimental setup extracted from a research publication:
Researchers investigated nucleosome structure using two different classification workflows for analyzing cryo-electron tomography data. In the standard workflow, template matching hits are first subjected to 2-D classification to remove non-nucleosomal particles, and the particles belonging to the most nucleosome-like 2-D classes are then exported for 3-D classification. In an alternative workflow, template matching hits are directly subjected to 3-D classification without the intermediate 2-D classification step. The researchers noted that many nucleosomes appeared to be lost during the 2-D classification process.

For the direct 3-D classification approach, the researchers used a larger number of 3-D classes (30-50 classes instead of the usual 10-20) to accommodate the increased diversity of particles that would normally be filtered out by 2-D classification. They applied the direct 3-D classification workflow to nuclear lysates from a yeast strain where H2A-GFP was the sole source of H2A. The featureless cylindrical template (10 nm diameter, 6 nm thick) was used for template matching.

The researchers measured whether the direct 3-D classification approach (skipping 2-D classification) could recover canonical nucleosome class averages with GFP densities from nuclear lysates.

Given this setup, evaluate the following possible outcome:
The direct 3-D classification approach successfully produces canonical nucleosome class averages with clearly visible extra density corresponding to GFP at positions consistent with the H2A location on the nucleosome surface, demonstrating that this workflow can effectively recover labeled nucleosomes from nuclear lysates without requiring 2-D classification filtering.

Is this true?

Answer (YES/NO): YES